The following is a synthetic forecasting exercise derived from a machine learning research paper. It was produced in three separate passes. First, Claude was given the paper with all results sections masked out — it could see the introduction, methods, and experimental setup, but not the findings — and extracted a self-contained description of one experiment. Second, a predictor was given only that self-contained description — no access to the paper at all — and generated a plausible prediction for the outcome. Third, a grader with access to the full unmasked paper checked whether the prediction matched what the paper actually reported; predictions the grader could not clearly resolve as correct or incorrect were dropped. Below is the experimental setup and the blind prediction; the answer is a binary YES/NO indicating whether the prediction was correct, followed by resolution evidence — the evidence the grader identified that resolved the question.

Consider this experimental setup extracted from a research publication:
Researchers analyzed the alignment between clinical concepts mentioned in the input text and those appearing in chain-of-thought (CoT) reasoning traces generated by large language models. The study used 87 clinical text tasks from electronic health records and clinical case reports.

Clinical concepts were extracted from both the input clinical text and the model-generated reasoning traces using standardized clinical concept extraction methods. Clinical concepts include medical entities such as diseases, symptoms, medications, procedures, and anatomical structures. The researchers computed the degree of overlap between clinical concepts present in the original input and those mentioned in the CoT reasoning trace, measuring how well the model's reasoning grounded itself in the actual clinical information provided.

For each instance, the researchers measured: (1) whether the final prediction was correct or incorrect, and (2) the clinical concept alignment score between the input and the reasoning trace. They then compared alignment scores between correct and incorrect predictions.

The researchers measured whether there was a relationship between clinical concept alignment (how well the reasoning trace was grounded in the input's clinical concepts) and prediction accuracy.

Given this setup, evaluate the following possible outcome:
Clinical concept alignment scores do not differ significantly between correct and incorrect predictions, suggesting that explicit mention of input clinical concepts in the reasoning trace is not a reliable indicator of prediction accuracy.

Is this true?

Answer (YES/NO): NO